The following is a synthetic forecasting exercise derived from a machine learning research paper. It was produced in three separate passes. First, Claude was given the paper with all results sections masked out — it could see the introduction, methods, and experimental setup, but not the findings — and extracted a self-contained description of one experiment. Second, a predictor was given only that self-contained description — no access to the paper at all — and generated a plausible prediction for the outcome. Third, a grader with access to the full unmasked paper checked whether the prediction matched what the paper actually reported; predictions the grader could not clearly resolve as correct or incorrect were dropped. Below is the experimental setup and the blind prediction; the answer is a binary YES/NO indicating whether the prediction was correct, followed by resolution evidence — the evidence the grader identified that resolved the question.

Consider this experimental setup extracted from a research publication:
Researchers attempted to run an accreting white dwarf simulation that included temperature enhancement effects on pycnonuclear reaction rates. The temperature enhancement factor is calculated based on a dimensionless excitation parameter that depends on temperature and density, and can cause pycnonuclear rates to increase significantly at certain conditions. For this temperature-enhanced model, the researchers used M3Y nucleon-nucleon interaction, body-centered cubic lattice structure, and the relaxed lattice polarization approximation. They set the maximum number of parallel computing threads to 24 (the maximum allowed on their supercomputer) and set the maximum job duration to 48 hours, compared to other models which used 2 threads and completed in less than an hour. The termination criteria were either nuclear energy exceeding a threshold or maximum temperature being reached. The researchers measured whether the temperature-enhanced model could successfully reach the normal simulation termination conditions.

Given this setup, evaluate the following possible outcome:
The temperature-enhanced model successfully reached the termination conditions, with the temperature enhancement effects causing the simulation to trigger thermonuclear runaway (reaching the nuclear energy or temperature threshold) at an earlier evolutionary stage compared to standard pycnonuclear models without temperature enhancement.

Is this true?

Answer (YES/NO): NO